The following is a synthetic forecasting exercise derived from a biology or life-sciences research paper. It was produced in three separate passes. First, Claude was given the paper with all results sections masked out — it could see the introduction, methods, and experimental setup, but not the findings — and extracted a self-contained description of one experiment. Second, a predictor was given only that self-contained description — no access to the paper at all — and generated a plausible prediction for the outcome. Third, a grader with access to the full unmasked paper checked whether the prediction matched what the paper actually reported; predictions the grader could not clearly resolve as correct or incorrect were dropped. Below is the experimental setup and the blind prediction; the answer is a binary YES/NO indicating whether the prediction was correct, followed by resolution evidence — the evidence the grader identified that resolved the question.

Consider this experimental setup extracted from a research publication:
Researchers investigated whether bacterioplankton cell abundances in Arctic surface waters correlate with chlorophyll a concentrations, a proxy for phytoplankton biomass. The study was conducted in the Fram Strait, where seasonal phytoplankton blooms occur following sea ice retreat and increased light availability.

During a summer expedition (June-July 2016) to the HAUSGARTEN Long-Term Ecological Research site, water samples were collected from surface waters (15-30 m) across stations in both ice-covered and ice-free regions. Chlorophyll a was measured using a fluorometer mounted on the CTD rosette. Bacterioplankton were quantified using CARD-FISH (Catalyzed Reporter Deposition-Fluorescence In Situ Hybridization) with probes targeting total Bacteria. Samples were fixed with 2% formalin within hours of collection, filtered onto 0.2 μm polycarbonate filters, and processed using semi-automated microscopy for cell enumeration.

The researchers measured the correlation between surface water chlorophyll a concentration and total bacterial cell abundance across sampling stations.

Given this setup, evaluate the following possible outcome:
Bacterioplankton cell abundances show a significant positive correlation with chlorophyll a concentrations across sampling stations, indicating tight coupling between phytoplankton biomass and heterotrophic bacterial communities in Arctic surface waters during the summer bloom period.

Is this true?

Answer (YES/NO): NO